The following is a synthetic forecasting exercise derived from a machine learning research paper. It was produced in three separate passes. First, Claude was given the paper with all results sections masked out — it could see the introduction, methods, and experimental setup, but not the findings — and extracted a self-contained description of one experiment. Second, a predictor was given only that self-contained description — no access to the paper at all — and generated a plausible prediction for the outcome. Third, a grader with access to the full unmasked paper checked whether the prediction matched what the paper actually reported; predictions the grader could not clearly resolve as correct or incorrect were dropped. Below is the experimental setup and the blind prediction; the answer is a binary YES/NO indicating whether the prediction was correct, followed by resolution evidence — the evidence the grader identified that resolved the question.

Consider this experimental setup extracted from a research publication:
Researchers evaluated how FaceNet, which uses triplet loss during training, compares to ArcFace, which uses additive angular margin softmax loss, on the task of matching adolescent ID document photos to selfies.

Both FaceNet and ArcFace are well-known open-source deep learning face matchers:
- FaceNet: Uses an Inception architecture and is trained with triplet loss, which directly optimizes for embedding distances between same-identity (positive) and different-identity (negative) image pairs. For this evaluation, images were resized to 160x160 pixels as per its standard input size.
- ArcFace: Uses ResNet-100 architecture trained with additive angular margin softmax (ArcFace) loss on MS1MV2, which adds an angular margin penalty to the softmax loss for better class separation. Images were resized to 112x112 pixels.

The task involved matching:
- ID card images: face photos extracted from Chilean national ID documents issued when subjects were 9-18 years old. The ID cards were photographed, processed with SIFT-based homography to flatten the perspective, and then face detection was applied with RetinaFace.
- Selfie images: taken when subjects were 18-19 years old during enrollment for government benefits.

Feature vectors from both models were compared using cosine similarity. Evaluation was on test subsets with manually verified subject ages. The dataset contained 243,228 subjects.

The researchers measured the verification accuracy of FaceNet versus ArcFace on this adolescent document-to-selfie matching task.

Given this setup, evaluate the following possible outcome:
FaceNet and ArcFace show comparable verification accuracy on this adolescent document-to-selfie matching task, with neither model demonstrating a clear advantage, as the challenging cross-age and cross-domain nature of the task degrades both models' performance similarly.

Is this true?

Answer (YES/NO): NO